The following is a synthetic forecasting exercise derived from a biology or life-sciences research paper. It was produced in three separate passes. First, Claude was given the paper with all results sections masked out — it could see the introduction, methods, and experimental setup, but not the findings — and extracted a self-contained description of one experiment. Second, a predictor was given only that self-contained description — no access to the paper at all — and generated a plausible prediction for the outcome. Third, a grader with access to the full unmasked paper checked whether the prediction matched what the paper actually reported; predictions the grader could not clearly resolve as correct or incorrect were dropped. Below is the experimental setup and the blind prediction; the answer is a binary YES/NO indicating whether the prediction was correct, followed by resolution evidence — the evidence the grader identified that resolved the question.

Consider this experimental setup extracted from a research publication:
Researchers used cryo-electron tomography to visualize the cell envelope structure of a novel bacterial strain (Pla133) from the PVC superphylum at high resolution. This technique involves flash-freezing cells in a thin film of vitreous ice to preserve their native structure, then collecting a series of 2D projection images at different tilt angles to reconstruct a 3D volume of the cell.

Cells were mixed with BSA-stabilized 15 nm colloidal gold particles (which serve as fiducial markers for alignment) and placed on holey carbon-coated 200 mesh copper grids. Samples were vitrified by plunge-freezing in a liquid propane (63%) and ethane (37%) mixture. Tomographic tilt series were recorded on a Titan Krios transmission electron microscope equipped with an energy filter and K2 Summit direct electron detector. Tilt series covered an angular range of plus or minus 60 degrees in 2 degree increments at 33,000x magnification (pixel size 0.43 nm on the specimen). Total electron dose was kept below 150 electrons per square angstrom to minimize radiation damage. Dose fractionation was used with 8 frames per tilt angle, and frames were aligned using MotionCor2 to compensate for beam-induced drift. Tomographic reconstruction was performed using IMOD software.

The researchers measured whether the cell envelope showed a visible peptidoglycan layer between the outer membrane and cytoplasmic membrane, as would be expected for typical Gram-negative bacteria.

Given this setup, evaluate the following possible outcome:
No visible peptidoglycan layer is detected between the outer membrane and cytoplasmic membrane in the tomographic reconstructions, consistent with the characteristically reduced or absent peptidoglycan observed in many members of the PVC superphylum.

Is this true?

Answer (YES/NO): NO